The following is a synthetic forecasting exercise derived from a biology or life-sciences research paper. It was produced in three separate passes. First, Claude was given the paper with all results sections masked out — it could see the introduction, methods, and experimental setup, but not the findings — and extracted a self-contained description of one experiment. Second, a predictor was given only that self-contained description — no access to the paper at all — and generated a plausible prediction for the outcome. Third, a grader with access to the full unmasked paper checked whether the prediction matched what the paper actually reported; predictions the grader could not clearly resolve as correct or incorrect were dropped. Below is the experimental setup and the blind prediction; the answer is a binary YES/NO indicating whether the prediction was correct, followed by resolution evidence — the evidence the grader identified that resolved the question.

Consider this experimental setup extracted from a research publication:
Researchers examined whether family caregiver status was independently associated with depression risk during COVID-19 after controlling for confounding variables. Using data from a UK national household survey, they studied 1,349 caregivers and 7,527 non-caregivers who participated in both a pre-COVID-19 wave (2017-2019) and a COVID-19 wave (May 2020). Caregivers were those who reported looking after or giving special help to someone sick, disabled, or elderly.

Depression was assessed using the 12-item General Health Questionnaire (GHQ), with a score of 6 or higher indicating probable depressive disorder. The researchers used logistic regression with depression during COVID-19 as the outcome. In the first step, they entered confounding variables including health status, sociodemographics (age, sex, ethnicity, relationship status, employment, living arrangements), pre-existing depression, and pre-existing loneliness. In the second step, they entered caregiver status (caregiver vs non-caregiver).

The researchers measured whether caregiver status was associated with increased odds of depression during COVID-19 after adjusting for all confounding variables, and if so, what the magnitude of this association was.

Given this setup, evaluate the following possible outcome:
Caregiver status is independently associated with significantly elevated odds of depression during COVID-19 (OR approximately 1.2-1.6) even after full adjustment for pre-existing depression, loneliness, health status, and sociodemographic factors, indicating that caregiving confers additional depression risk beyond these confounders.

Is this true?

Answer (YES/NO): YES